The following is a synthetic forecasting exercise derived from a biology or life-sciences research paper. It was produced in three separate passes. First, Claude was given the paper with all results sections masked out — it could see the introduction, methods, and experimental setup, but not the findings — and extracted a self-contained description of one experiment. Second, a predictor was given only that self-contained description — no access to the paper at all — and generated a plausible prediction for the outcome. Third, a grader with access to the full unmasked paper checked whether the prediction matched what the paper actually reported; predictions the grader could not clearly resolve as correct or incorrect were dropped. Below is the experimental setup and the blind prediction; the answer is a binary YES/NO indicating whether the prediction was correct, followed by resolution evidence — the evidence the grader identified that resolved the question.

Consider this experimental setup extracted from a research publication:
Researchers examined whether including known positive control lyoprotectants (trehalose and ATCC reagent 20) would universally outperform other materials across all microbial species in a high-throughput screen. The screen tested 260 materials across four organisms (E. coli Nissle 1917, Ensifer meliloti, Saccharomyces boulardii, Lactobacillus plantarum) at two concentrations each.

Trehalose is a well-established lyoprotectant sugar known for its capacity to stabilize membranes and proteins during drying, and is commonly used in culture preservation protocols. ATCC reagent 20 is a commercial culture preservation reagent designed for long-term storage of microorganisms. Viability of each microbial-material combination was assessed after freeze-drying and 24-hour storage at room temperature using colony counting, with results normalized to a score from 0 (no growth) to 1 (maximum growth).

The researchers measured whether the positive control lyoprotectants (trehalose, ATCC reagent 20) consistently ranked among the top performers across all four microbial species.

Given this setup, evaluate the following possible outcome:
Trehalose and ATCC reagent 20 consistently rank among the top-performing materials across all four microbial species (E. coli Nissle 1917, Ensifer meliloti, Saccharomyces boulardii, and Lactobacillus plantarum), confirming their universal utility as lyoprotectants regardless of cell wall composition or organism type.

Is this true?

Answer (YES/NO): NO